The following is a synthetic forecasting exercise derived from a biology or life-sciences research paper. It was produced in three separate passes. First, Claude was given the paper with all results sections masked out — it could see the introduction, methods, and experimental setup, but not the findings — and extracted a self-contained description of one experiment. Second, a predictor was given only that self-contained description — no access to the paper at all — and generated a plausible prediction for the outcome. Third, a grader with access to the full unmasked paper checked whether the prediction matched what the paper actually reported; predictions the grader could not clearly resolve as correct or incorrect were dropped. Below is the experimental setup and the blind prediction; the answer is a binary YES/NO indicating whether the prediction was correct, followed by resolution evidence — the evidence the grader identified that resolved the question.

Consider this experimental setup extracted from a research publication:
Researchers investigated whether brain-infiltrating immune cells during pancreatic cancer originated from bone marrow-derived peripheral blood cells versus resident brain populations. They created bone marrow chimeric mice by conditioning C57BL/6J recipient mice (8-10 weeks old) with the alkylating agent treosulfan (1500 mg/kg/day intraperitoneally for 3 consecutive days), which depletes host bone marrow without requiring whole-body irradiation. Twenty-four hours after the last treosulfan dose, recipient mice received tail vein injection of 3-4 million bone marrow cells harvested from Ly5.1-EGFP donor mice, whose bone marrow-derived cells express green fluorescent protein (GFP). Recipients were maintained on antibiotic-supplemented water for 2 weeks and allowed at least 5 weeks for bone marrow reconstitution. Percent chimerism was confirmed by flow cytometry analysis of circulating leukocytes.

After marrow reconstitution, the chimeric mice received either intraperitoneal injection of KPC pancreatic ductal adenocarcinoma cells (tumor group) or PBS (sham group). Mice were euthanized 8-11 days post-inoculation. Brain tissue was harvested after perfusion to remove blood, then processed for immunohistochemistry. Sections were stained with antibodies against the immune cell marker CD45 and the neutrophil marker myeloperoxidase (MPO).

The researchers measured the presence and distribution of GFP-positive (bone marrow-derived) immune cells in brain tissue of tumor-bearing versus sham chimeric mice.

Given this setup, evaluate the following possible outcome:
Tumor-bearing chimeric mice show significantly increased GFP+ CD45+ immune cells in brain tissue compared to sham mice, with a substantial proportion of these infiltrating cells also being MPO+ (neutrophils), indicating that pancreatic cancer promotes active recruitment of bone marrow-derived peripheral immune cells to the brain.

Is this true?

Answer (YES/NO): YES